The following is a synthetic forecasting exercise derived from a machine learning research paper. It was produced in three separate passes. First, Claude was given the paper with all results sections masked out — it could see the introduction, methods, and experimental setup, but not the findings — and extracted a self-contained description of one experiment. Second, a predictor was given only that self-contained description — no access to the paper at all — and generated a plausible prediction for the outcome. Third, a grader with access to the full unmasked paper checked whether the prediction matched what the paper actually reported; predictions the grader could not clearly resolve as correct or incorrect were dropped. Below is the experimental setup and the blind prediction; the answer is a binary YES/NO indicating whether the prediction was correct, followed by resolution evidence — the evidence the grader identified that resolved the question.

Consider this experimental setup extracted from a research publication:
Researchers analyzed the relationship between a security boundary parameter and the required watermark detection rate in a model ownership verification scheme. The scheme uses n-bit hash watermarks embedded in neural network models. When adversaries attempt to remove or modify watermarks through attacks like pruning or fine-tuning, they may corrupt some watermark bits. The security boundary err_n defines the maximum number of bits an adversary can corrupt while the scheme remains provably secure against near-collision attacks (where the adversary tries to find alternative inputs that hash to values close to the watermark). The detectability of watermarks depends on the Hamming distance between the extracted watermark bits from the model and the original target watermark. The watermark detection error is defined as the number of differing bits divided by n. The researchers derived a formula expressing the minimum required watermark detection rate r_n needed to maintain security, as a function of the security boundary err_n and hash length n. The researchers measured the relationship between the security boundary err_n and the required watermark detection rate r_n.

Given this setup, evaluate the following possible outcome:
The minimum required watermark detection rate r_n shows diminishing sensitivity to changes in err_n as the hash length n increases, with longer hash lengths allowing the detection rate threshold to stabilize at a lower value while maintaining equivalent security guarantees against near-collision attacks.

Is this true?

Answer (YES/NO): NO